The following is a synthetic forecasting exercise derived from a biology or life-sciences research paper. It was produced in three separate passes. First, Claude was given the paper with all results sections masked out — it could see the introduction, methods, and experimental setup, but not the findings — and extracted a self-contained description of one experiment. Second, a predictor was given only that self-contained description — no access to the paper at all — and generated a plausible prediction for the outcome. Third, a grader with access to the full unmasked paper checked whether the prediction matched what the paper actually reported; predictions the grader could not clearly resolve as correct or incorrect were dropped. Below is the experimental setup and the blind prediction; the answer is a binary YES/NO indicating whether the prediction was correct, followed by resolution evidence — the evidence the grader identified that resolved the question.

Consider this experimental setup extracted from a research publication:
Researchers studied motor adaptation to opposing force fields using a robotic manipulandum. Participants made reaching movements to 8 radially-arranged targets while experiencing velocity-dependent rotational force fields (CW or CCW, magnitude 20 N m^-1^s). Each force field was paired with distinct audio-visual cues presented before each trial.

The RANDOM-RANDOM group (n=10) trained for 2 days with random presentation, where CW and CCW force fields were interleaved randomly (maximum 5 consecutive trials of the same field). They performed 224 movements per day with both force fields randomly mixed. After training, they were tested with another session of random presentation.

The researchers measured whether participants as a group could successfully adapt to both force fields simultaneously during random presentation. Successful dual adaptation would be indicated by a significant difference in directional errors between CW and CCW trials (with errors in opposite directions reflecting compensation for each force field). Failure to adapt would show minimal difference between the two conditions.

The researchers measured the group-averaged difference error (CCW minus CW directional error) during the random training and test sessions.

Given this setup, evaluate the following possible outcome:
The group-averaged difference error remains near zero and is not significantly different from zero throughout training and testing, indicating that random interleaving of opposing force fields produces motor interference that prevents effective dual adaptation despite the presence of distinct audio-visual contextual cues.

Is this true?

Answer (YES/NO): NO